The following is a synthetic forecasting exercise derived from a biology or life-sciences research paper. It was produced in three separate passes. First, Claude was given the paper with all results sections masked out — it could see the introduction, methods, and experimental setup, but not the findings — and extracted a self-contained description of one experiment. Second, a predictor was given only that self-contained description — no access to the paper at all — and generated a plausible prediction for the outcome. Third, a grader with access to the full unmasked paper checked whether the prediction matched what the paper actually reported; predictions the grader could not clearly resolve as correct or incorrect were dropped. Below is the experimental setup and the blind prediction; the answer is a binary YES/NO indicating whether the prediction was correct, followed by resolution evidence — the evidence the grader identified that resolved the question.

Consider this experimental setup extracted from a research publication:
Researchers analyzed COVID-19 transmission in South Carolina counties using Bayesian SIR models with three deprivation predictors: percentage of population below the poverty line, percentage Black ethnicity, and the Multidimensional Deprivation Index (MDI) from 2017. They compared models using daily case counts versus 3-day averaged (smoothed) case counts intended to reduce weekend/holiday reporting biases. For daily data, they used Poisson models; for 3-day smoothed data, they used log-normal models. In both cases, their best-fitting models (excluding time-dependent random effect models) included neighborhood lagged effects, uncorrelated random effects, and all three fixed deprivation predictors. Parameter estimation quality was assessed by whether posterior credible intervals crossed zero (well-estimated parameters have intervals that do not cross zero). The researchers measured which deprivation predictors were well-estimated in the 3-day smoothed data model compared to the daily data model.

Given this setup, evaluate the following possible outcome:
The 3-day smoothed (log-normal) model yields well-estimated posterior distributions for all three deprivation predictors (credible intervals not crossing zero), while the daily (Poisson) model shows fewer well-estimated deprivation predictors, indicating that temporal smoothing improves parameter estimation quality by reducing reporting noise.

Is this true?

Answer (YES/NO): NO